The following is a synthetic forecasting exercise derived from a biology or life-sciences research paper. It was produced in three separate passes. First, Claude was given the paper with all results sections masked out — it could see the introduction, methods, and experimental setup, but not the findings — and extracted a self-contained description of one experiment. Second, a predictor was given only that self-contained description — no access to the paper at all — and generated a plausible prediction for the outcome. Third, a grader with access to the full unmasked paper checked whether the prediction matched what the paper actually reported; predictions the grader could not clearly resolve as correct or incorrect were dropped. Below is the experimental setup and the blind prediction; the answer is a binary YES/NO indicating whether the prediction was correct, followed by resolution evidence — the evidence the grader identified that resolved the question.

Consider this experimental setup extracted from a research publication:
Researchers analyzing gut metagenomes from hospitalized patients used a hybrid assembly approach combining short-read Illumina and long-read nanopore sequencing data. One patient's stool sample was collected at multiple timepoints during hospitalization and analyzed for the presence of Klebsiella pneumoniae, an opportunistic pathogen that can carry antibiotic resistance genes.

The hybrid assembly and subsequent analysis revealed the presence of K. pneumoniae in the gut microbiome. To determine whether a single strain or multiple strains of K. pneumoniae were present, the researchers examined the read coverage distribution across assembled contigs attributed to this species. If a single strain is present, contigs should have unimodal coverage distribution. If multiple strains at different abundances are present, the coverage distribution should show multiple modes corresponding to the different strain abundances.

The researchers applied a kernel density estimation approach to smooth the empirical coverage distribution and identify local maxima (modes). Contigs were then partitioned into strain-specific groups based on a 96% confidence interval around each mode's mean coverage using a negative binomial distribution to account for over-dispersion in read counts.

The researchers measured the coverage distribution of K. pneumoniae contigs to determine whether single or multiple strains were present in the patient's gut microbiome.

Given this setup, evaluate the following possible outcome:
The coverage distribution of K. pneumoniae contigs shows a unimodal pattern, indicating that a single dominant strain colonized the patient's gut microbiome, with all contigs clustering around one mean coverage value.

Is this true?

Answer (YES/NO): NO